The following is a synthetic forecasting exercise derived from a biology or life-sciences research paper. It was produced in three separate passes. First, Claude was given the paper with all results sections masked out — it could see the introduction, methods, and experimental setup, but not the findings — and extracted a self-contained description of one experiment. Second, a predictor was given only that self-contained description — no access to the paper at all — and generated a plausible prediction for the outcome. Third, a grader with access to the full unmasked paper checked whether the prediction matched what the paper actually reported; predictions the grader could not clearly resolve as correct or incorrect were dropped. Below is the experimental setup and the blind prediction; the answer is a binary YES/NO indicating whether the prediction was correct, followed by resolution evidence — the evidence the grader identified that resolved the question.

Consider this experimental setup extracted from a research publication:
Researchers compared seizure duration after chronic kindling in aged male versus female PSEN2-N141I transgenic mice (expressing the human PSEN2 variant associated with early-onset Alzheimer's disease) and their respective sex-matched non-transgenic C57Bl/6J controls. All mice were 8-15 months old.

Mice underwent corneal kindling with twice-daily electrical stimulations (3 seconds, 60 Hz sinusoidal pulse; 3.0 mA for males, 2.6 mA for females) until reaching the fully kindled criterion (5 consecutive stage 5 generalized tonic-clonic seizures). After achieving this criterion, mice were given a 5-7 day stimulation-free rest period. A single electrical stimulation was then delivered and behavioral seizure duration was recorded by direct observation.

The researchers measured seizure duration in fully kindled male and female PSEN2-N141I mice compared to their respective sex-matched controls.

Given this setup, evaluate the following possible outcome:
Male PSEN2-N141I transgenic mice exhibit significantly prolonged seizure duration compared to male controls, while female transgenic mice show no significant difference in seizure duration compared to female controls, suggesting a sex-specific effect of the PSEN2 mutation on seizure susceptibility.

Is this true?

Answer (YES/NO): NO